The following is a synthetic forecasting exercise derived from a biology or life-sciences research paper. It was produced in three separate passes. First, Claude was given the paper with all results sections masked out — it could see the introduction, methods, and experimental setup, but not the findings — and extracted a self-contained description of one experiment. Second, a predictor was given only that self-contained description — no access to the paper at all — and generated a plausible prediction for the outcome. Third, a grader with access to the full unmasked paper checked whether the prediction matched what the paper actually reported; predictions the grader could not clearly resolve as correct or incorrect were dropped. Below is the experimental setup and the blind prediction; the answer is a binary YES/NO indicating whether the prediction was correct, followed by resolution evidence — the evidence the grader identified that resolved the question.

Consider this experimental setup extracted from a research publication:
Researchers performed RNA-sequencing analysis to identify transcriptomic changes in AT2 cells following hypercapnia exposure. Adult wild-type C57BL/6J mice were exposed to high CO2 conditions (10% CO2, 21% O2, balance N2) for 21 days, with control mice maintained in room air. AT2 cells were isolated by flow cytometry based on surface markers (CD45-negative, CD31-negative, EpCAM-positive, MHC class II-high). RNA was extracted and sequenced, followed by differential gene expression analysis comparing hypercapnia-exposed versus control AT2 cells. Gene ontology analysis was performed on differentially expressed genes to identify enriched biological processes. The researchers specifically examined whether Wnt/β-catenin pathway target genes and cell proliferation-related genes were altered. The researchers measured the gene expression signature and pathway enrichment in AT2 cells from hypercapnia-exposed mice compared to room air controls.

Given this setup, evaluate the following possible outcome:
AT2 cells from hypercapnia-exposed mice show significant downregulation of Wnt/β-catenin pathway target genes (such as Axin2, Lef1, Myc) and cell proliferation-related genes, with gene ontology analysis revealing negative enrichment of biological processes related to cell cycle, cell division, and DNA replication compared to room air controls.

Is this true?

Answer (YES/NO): NO